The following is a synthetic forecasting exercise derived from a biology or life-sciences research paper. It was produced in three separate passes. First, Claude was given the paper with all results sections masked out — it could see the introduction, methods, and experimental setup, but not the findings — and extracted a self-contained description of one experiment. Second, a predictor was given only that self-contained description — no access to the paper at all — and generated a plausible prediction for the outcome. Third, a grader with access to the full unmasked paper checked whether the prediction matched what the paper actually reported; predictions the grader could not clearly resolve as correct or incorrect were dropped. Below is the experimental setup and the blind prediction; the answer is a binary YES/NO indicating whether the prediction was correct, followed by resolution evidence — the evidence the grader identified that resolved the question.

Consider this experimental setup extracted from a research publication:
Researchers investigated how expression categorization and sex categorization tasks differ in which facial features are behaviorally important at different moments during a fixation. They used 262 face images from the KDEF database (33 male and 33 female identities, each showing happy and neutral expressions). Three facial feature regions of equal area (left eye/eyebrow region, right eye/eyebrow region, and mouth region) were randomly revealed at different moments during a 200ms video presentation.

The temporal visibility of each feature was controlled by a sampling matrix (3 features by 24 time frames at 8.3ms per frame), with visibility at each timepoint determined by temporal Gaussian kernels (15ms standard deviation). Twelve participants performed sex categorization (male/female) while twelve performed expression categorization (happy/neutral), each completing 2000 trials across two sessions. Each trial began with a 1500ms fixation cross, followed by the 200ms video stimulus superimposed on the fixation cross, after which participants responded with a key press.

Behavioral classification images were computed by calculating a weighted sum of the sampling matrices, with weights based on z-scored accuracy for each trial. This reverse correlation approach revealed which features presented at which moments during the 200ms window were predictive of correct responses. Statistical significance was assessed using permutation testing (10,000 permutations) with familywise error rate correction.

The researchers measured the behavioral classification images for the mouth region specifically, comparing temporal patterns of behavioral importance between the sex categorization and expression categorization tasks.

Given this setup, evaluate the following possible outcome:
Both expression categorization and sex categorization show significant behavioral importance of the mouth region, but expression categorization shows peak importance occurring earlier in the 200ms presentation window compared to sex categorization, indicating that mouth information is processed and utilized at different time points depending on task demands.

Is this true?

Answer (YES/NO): NO